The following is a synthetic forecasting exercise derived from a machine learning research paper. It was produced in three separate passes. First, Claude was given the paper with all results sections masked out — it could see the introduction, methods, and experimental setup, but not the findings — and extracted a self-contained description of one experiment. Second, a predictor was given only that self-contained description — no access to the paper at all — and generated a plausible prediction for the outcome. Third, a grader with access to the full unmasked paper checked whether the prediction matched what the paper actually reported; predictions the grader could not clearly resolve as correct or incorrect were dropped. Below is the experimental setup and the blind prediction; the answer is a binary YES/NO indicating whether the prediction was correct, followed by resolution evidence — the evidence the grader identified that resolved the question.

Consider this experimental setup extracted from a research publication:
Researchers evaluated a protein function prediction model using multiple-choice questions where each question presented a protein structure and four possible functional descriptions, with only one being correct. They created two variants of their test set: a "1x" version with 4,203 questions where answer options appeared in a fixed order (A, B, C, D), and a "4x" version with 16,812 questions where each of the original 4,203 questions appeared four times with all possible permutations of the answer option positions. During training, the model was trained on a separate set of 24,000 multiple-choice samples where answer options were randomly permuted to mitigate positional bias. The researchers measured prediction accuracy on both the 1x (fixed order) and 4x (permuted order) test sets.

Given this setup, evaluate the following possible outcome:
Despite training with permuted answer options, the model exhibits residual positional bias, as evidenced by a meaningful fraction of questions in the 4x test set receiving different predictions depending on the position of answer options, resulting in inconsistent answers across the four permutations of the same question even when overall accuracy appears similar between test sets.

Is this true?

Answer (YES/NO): NO